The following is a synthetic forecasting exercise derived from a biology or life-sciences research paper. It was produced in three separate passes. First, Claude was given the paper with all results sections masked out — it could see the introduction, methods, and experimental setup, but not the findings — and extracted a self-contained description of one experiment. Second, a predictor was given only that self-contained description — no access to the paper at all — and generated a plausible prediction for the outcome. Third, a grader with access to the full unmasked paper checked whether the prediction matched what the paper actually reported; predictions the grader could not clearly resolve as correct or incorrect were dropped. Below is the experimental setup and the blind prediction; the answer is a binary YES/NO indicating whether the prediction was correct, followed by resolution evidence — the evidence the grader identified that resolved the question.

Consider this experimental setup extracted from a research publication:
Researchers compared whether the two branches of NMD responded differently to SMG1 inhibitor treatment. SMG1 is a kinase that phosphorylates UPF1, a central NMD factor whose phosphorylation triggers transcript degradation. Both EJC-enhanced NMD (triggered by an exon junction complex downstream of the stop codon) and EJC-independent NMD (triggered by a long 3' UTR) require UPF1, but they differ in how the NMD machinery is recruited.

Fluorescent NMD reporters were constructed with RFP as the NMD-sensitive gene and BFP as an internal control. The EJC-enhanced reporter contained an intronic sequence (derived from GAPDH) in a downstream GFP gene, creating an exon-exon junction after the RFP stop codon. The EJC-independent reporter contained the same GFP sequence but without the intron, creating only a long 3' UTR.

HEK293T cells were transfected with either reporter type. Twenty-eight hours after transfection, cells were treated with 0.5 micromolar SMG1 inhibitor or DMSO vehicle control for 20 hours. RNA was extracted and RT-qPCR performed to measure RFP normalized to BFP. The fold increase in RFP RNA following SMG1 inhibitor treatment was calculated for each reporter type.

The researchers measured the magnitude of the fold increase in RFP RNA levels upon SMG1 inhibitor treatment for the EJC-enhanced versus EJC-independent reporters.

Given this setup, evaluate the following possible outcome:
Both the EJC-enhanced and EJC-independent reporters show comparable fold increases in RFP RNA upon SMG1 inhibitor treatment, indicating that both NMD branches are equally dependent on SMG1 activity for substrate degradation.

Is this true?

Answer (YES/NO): NO